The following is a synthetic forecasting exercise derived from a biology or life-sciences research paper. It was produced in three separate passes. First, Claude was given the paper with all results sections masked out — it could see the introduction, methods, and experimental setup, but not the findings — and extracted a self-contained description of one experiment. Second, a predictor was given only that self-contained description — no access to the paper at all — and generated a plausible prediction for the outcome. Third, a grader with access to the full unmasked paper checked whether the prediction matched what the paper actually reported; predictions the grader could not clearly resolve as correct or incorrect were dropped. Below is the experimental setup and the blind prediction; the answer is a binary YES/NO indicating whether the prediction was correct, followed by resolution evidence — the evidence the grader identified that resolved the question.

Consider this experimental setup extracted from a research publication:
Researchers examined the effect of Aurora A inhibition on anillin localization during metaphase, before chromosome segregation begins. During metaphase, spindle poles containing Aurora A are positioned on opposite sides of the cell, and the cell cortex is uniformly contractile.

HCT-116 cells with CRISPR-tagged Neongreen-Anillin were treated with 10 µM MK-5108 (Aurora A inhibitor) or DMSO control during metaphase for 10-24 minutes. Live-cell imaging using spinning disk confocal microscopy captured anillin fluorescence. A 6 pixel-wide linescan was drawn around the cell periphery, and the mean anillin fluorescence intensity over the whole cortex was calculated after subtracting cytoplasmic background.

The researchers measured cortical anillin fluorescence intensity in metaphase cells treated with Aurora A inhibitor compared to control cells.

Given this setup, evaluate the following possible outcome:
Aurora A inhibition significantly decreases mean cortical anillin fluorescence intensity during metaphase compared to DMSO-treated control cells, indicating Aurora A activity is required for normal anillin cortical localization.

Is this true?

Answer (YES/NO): NO